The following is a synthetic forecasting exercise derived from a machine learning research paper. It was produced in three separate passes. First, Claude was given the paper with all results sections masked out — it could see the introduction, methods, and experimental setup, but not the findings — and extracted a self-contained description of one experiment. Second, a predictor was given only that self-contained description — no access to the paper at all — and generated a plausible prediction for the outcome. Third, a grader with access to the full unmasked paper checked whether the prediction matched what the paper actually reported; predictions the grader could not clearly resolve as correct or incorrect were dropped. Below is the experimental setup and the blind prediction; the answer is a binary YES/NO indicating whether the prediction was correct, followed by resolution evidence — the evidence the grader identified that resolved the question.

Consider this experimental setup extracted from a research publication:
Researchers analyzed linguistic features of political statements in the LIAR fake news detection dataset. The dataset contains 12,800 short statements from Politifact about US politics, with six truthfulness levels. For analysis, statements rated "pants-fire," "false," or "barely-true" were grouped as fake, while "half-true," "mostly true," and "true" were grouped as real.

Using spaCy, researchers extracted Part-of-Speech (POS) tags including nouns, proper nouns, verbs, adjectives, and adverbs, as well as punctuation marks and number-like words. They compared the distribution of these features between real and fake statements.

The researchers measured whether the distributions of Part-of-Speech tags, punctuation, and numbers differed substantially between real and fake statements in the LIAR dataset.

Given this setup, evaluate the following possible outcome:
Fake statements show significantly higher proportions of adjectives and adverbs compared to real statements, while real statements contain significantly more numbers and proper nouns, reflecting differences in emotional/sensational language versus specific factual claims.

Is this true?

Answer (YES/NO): NO